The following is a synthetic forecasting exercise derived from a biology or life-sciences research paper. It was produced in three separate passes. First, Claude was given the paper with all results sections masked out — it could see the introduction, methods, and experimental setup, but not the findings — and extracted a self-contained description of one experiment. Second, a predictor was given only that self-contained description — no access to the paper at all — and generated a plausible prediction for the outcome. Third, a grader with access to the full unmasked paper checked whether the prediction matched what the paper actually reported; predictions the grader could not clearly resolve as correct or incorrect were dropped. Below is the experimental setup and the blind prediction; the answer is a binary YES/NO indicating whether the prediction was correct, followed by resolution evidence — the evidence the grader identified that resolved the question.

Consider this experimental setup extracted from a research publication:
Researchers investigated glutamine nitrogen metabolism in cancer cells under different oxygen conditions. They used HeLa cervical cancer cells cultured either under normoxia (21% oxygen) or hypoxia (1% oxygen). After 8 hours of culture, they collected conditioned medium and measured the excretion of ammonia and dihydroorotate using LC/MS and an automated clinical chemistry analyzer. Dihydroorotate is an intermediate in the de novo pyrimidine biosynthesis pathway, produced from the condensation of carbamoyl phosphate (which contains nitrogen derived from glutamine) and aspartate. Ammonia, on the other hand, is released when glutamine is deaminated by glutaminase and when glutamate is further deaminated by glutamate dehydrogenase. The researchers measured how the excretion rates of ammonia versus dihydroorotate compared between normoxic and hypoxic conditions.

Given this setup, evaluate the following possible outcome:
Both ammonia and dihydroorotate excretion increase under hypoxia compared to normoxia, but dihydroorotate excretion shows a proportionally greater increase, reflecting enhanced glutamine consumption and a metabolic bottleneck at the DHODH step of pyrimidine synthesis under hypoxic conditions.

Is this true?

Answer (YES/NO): NO